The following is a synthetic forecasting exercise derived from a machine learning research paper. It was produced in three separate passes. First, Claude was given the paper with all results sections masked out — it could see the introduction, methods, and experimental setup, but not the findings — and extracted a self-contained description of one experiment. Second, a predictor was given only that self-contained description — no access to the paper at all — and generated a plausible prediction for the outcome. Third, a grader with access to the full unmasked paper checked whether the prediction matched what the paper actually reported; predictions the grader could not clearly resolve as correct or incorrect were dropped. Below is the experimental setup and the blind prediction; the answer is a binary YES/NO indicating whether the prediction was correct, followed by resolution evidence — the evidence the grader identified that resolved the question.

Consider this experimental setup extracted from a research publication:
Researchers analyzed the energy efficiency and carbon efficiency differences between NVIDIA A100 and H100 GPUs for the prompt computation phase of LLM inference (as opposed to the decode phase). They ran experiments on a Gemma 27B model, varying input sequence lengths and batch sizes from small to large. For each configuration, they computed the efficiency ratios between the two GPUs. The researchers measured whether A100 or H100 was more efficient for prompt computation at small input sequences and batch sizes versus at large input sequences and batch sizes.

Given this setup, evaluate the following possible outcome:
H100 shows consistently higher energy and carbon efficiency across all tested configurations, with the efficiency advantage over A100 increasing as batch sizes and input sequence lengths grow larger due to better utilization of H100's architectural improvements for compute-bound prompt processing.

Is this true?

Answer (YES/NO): NO